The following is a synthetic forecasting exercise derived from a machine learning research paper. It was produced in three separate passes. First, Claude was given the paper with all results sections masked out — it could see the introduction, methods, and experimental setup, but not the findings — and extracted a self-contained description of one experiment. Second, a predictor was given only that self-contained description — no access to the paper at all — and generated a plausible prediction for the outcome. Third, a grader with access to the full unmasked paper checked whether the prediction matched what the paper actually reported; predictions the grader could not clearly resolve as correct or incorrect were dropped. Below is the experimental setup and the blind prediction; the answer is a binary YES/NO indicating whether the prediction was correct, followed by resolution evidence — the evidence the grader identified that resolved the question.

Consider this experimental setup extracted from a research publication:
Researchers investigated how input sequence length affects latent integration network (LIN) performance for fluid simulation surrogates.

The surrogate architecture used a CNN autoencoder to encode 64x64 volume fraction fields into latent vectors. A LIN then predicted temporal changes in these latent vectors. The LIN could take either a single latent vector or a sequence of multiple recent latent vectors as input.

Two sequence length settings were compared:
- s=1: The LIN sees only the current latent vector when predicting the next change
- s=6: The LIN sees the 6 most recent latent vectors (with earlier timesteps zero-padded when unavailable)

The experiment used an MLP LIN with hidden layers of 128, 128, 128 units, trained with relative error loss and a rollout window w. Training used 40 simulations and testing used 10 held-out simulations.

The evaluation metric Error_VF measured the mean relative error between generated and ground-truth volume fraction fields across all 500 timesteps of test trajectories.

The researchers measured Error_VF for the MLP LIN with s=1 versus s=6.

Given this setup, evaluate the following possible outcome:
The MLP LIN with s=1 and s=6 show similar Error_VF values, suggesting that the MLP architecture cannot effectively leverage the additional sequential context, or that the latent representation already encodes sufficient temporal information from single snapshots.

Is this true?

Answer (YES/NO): NO